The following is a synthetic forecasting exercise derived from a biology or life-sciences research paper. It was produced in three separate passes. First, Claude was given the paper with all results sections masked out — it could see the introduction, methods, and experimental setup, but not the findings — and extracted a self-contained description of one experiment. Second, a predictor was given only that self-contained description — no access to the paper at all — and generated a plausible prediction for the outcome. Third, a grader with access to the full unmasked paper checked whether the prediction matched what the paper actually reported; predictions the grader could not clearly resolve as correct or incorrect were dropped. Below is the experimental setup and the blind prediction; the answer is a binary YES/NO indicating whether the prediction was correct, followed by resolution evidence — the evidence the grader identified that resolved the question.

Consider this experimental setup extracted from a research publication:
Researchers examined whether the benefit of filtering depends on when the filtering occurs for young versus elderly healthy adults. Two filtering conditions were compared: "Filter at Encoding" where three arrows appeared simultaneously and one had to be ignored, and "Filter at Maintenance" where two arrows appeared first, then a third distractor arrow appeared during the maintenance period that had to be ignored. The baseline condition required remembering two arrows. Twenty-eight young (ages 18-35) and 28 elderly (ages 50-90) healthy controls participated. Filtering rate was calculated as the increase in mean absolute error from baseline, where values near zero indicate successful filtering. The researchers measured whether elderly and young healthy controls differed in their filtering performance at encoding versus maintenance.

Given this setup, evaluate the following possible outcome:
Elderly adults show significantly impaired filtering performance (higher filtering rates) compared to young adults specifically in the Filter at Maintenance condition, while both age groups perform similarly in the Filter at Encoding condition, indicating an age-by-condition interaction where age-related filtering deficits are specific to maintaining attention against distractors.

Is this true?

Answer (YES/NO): NO